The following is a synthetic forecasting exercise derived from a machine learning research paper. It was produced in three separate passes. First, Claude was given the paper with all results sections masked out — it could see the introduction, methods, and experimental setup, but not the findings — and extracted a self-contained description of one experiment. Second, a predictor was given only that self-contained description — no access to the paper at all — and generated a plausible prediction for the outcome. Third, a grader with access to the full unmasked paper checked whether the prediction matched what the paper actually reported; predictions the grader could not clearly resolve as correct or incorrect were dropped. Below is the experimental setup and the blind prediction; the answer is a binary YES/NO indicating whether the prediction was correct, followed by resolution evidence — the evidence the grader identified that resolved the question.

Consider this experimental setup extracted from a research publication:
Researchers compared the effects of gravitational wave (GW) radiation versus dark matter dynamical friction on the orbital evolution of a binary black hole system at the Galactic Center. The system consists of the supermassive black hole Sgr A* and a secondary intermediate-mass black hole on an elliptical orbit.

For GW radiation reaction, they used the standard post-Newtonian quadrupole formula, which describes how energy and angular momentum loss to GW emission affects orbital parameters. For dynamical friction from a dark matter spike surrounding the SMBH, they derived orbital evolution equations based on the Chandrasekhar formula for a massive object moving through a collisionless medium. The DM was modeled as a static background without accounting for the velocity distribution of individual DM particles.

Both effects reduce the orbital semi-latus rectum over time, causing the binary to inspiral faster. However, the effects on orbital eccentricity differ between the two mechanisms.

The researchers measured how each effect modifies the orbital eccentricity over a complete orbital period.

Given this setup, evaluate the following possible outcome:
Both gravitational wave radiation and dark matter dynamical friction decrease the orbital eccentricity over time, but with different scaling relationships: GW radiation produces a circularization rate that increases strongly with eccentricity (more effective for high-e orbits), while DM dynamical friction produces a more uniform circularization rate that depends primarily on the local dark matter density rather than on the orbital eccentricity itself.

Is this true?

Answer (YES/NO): NO